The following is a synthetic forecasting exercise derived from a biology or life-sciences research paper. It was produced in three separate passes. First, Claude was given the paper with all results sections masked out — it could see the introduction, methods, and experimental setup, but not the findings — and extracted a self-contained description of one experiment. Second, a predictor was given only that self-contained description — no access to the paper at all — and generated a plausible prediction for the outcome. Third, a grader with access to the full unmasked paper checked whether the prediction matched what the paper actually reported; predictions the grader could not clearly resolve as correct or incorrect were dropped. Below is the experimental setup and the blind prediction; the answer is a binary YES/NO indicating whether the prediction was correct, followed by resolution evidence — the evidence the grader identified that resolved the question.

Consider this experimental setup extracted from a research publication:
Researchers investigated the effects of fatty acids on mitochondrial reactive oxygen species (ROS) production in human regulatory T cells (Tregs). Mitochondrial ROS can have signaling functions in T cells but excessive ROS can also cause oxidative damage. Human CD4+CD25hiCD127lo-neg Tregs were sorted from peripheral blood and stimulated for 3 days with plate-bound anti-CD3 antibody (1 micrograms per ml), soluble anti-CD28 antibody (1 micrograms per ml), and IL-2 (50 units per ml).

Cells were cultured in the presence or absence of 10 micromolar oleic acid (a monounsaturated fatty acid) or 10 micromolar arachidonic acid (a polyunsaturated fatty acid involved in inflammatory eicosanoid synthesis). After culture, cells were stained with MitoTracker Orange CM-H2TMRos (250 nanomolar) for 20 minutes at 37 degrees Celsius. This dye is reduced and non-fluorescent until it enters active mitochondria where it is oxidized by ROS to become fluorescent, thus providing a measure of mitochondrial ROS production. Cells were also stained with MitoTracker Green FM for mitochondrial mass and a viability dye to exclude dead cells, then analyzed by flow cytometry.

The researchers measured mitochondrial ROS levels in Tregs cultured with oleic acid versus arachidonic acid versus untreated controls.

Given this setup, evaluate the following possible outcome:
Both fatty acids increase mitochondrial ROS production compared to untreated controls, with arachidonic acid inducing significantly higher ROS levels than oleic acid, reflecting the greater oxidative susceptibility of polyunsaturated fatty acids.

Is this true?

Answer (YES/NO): NO